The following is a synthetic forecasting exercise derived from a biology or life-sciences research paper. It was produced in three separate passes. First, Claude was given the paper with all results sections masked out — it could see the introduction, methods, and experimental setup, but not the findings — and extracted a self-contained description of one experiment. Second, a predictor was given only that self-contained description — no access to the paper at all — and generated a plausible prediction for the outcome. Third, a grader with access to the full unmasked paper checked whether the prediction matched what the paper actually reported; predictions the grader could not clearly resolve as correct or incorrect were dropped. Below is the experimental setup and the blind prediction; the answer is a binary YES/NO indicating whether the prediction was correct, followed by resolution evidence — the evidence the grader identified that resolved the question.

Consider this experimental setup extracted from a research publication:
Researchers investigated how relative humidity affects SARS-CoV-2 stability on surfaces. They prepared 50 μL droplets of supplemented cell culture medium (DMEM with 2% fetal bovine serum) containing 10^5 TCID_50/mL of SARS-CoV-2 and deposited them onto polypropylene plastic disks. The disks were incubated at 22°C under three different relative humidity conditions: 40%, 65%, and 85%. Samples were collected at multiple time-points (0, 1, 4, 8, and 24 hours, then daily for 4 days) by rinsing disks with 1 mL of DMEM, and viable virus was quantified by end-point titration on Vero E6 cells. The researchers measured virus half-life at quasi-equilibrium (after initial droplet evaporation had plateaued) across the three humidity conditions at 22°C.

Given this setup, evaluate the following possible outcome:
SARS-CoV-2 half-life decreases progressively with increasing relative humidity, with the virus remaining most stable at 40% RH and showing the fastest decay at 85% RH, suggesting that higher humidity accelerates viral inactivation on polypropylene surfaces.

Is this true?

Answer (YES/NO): NO